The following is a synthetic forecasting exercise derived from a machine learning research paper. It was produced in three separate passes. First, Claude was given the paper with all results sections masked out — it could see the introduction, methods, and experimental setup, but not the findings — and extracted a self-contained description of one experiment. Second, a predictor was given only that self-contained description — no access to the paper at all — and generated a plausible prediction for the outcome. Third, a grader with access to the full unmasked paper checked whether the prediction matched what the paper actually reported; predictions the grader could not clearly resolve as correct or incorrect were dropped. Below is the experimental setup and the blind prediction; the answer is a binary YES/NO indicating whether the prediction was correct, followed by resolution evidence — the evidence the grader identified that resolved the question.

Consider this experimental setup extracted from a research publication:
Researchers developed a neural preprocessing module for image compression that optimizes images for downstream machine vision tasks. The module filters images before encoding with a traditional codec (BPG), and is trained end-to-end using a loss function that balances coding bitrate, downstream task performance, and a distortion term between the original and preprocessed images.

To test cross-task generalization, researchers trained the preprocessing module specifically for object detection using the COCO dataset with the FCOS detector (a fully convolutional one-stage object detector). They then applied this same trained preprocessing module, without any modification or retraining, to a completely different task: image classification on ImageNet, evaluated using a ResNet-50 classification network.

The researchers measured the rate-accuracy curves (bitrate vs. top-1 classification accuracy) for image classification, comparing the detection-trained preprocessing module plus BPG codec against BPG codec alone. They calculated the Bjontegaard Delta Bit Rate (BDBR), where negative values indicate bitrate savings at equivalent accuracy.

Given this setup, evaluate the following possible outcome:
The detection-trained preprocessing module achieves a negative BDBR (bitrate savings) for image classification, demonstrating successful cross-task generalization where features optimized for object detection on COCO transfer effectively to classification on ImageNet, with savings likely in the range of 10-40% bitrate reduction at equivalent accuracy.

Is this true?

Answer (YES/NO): YES